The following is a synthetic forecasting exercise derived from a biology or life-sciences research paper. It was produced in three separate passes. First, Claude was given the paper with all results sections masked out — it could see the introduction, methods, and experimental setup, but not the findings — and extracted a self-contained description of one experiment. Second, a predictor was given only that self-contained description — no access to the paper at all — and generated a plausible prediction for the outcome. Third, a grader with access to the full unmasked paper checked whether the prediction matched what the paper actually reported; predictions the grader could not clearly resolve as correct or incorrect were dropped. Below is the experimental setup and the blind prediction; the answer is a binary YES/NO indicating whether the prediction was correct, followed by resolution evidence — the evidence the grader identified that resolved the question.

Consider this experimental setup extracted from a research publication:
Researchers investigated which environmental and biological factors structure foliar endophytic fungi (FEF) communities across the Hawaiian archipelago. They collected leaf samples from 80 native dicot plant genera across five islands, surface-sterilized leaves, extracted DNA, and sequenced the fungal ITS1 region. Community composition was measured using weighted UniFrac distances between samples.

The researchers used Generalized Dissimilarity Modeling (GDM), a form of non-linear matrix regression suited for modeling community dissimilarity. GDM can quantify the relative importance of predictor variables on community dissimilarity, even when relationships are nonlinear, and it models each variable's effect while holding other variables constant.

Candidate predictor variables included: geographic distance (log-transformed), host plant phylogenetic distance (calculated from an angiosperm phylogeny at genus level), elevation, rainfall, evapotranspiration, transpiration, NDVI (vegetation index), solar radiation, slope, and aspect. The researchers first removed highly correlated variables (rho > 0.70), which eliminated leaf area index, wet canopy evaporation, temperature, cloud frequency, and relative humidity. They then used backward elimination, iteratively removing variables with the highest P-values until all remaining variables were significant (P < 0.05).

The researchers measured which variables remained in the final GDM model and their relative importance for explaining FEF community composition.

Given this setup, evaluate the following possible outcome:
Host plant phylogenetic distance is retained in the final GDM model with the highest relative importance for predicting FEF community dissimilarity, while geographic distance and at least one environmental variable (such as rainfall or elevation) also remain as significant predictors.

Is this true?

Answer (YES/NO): YES